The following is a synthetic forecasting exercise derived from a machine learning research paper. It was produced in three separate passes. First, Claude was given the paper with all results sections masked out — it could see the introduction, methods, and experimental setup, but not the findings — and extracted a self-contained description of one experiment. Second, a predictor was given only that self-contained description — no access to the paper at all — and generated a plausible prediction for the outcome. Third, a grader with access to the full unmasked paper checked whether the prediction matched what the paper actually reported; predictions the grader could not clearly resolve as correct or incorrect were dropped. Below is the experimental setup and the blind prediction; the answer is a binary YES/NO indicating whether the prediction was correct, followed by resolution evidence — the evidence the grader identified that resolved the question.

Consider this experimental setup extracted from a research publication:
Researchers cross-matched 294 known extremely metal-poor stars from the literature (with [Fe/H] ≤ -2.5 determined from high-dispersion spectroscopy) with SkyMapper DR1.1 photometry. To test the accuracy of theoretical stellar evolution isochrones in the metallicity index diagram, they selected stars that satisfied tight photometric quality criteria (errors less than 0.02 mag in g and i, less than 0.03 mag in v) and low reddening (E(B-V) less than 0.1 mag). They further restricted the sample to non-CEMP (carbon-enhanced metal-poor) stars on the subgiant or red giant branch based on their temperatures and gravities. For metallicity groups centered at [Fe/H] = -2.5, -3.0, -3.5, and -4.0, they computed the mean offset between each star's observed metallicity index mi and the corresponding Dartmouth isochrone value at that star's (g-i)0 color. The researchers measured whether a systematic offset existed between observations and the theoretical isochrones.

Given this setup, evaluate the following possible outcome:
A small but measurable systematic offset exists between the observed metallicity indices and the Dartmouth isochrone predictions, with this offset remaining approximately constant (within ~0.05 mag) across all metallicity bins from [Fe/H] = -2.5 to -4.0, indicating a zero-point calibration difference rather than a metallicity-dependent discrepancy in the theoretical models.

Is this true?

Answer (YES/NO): YES